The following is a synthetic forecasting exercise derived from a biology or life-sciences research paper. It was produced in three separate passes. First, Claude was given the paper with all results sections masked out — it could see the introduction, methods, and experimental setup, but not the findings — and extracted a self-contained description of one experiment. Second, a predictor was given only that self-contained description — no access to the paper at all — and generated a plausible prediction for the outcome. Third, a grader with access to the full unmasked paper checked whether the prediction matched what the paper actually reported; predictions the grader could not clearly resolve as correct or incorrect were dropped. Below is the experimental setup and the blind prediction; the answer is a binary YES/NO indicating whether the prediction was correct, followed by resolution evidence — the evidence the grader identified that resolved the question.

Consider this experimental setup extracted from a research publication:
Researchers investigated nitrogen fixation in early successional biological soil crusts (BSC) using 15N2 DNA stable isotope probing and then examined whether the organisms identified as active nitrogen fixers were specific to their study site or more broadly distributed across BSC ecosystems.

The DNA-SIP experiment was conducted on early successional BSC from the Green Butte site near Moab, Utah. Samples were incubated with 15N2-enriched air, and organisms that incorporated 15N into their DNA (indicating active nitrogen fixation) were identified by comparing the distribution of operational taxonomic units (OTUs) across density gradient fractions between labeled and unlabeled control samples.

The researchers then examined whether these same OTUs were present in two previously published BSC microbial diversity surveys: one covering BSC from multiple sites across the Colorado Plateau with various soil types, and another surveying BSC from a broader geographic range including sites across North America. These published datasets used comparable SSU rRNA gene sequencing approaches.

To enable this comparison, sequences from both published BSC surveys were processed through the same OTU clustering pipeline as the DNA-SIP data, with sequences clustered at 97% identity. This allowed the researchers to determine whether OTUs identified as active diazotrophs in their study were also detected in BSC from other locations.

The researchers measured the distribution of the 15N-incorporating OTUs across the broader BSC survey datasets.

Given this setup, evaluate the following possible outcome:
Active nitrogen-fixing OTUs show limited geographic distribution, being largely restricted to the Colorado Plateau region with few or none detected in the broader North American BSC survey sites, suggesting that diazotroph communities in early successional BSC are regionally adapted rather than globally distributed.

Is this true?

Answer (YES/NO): NO